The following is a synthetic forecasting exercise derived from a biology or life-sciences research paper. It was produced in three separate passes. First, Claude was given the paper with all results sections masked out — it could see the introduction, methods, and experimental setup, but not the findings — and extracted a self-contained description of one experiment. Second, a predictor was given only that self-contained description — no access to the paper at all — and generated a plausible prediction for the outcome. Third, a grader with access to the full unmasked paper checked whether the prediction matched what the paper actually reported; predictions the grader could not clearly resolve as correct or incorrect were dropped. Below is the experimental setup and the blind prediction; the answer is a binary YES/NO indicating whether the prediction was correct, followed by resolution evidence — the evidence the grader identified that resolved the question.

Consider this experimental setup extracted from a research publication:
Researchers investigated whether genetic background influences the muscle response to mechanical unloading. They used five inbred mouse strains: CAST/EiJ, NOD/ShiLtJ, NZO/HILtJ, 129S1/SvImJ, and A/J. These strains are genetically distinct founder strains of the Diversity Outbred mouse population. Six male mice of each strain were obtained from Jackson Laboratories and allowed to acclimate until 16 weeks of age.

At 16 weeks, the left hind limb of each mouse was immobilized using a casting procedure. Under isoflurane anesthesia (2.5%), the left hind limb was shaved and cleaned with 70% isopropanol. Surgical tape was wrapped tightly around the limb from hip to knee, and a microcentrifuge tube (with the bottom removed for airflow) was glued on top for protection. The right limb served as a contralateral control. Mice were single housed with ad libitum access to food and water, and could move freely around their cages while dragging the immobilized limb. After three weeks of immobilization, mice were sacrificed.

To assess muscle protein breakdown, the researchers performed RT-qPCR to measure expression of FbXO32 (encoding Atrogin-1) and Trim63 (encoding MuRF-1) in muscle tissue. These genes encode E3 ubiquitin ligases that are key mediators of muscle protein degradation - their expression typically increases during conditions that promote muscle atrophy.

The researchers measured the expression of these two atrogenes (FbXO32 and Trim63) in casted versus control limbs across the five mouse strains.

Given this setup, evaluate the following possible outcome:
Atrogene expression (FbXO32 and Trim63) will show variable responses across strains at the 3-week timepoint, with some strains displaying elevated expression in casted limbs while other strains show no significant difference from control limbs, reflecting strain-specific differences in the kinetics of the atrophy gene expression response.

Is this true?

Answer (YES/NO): YES